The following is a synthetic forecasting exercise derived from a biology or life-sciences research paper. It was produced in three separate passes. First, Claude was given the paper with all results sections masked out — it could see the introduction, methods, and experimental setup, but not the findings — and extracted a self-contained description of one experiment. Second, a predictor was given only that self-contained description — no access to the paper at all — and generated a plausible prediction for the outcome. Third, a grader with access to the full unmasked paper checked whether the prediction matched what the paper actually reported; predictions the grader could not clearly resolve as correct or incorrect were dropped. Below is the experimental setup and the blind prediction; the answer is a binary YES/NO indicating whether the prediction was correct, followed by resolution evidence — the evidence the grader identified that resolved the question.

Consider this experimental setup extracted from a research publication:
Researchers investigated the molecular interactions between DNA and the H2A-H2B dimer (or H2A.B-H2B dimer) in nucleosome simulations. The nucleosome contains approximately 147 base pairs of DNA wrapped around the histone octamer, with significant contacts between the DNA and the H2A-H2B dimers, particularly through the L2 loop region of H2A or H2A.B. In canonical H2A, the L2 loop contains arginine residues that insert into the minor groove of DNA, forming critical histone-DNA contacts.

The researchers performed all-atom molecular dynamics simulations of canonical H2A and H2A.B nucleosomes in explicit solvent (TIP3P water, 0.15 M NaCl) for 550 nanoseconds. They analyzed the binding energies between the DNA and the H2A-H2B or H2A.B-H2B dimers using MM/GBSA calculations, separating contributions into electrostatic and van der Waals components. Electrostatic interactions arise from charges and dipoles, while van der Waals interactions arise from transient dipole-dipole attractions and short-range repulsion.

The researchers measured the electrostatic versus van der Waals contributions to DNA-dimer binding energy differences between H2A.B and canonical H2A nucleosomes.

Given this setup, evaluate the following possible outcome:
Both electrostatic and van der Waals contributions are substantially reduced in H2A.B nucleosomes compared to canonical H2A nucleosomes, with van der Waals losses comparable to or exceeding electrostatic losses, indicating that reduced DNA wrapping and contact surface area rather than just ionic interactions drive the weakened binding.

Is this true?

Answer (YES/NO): NO